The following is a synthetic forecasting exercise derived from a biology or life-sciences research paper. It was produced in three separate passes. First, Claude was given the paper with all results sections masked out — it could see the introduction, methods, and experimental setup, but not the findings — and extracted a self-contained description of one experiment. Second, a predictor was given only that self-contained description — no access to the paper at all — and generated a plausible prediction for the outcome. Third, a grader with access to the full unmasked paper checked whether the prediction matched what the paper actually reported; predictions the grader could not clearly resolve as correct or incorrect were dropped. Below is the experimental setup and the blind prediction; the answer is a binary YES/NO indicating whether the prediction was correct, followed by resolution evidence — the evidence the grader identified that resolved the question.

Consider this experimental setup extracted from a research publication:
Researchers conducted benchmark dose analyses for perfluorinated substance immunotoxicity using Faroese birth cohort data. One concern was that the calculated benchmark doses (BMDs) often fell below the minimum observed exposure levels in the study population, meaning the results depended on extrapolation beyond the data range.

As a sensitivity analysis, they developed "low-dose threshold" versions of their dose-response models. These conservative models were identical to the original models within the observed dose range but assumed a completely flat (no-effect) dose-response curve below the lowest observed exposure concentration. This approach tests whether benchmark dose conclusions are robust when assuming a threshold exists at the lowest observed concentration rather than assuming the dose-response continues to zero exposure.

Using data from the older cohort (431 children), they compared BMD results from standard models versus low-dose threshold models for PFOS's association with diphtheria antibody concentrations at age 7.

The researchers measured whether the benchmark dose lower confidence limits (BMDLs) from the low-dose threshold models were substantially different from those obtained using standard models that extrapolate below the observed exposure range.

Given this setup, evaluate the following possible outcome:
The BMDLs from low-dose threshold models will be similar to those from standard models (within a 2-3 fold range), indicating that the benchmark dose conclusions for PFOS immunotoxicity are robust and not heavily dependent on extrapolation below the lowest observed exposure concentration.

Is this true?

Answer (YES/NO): YES